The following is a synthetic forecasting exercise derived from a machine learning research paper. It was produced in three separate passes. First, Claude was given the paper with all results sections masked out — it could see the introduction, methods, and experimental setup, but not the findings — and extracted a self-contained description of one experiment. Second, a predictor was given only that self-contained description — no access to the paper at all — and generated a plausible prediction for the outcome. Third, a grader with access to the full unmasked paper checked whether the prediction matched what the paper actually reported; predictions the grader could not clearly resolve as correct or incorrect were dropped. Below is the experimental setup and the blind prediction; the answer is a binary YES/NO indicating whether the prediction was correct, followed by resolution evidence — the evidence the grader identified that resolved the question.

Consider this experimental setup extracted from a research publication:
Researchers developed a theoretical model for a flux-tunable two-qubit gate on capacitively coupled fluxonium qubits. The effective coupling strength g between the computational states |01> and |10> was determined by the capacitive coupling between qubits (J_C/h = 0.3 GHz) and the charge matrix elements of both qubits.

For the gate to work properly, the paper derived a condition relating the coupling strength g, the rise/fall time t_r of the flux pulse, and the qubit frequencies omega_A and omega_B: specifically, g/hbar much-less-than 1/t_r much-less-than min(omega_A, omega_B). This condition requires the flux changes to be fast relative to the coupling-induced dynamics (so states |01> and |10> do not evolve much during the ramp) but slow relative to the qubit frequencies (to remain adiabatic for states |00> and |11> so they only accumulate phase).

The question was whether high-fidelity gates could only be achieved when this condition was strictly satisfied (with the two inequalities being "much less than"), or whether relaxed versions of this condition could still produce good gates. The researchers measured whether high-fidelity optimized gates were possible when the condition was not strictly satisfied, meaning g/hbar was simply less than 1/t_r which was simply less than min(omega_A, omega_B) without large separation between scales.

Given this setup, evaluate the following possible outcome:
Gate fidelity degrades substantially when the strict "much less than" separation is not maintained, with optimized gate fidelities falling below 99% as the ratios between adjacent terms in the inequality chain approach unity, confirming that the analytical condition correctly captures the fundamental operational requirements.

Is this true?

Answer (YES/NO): NO